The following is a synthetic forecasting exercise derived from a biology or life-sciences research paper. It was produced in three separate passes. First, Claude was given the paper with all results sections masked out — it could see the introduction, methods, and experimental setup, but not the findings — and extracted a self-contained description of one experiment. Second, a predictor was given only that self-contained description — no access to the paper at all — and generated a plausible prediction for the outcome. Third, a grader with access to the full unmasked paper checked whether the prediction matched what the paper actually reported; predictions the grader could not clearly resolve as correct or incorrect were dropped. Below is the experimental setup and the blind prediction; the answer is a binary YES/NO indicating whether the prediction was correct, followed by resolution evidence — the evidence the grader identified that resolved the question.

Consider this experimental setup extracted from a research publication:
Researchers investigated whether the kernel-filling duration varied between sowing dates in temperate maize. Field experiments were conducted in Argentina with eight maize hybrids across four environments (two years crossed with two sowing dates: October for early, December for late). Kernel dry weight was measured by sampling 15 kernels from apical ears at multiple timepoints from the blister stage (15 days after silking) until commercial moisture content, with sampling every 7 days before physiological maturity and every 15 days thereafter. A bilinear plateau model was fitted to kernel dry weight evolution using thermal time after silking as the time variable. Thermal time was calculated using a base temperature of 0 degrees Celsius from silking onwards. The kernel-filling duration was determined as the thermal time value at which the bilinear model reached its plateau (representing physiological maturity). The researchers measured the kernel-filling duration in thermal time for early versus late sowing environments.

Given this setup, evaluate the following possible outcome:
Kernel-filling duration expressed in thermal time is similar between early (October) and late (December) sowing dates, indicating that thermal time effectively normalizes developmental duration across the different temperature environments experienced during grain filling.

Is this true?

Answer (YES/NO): NO